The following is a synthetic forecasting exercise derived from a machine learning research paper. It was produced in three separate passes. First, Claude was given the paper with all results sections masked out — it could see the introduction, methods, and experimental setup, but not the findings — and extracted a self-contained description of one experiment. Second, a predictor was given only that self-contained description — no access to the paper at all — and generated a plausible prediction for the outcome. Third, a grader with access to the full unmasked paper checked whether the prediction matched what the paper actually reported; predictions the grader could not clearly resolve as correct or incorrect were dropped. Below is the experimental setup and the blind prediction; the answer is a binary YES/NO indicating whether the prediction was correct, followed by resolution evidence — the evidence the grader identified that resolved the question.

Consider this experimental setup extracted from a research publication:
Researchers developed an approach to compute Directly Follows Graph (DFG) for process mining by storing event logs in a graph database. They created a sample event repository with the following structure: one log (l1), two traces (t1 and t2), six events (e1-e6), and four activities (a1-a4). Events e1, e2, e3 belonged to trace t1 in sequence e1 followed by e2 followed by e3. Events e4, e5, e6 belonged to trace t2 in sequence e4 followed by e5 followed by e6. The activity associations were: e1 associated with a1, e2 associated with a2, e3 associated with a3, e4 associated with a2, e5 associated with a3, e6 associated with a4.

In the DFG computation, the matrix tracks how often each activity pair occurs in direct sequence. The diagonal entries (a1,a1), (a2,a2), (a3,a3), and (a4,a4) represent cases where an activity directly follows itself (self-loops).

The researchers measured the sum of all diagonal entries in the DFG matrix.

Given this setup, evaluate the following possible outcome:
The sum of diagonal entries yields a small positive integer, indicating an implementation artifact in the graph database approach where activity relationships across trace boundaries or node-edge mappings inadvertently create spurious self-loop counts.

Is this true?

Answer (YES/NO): NO